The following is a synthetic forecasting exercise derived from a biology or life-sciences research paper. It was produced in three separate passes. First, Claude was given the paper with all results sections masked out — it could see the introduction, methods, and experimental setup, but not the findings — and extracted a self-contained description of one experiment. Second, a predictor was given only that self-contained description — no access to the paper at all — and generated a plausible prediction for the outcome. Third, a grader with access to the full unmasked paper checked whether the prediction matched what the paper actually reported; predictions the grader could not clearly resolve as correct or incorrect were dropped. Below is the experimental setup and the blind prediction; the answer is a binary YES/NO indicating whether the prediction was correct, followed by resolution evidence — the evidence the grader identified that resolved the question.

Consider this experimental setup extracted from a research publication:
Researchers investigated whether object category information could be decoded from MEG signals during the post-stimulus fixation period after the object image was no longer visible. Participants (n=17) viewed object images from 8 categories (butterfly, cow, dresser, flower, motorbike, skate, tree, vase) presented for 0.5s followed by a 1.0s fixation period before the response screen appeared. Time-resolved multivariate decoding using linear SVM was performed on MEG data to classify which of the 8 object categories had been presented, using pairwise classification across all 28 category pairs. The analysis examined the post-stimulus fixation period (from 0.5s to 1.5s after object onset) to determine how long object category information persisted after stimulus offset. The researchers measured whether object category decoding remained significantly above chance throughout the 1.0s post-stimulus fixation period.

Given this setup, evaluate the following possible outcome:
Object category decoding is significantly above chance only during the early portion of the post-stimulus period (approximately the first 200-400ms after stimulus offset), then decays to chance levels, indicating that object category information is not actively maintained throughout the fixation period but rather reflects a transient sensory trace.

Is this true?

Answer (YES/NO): NO